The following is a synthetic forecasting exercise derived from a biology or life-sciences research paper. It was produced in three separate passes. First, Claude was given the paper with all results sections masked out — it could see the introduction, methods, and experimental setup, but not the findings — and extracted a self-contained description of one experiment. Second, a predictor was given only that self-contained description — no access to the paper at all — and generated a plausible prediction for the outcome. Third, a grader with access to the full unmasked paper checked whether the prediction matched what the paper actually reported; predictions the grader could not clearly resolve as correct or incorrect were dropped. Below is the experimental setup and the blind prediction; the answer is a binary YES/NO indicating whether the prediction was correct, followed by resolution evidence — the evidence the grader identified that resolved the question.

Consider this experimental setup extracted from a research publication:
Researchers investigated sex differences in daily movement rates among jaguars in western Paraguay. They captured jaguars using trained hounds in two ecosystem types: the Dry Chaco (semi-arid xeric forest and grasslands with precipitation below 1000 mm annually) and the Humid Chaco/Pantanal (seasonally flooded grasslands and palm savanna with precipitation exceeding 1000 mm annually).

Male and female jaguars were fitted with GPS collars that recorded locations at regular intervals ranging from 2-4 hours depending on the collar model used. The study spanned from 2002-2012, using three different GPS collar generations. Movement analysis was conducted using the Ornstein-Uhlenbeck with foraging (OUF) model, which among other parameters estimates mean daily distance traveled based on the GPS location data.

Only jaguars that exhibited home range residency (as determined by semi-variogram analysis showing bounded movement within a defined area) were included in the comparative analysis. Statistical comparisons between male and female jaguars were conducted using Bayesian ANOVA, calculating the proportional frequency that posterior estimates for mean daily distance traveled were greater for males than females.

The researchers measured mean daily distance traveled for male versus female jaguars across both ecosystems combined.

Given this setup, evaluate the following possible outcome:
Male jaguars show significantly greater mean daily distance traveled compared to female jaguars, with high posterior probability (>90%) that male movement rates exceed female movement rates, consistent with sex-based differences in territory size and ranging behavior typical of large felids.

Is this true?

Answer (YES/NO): NO